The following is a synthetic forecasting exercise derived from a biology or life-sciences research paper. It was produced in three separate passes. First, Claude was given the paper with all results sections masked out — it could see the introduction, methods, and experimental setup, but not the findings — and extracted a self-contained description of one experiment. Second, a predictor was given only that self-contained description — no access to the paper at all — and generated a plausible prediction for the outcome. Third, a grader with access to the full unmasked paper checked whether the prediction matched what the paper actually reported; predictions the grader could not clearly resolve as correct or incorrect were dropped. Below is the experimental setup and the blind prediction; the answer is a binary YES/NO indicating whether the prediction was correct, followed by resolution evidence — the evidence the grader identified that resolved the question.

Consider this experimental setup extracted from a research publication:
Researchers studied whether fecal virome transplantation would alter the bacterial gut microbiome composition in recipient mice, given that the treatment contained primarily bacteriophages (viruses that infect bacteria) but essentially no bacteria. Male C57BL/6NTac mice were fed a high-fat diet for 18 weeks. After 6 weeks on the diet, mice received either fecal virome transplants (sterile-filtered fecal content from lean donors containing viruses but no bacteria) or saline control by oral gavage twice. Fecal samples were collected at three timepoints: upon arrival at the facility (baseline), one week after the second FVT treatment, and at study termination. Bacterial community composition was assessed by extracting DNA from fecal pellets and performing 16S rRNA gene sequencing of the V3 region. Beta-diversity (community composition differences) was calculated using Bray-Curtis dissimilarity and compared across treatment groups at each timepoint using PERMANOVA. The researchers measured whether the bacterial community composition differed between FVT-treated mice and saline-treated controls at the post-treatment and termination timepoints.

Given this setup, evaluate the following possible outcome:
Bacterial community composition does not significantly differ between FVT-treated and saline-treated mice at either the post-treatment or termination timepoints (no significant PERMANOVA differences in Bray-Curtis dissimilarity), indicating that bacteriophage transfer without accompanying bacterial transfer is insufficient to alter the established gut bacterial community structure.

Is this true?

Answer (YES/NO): NO